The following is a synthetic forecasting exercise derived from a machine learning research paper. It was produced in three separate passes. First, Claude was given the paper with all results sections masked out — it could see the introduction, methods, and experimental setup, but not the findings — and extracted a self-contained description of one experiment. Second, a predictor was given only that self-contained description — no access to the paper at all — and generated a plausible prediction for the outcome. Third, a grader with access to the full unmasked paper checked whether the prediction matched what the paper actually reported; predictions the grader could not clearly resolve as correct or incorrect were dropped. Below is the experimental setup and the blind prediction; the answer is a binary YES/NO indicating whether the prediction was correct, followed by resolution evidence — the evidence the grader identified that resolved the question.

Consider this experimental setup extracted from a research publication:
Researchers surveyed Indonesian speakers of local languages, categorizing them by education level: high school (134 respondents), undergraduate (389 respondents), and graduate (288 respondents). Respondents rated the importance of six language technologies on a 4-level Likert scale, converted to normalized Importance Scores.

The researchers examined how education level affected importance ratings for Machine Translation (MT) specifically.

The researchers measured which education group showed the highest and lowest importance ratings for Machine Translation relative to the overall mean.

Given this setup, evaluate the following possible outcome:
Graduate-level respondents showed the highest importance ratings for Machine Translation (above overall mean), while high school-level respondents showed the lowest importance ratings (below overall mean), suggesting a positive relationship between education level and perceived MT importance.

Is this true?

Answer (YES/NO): NO